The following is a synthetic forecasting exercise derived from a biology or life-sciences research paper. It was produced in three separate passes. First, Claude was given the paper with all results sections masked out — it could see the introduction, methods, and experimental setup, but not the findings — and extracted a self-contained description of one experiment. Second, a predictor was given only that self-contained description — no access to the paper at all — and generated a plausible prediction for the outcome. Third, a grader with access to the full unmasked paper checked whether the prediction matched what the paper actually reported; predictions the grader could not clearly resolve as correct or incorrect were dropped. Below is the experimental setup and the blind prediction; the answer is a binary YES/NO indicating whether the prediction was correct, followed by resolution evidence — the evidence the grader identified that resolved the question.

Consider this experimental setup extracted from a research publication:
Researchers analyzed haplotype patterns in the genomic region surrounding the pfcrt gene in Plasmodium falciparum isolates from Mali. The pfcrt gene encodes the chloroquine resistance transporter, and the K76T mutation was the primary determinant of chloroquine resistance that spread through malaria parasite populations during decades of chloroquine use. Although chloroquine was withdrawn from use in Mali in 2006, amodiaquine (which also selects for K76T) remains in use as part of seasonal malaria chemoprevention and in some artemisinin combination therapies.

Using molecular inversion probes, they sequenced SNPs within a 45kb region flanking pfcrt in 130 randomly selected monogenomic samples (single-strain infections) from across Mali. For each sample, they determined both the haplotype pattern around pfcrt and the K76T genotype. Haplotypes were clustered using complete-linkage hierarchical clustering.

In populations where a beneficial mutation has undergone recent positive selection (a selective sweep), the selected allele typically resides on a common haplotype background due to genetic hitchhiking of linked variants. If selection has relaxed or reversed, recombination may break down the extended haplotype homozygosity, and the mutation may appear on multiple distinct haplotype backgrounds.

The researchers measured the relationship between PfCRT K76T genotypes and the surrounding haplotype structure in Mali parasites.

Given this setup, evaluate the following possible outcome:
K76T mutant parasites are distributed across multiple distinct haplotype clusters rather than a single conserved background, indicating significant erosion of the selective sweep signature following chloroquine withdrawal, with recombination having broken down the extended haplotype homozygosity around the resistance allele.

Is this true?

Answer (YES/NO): NO